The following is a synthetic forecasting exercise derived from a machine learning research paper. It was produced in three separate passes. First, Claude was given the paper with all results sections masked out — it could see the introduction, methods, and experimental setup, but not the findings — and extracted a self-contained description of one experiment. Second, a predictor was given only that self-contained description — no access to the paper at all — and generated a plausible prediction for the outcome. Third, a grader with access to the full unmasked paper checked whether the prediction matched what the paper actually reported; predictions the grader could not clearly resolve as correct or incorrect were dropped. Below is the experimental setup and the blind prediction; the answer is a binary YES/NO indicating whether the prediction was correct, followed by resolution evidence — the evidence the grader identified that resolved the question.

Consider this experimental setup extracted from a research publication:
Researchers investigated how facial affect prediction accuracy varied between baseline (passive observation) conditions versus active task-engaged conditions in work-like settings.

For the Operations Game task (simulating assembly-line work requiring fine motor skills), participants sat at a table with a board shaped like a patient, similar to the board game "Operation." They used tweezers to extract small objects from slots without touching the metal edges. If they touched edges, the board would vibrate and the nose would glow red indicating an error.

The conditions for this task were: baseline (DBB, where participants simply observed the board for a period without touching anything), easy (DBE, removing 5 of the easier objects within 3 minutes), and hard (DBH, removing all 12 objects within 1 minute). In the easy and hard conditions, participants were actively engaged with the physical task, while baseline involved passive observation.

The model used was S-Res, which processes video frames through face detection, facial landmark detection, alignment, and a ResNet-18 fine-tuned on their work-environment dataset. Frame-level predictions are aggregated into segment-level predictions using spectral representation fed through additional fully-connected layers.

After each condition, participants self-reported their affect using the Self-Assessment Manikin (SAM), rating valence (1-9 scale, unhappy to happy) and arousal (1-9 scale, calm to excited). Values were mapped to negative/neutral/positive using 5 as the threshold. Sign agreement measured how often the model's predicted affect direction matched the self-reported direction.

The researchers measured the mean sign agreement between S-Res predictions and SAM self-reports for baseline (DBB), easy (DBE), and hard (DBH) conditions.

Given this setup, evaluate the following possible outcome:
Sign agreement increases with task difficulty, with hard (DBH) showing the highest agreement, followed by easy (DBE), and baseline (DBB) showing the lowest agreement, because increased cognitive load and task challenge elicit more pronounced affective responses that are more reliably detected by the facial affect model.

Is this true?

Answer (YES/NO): NO